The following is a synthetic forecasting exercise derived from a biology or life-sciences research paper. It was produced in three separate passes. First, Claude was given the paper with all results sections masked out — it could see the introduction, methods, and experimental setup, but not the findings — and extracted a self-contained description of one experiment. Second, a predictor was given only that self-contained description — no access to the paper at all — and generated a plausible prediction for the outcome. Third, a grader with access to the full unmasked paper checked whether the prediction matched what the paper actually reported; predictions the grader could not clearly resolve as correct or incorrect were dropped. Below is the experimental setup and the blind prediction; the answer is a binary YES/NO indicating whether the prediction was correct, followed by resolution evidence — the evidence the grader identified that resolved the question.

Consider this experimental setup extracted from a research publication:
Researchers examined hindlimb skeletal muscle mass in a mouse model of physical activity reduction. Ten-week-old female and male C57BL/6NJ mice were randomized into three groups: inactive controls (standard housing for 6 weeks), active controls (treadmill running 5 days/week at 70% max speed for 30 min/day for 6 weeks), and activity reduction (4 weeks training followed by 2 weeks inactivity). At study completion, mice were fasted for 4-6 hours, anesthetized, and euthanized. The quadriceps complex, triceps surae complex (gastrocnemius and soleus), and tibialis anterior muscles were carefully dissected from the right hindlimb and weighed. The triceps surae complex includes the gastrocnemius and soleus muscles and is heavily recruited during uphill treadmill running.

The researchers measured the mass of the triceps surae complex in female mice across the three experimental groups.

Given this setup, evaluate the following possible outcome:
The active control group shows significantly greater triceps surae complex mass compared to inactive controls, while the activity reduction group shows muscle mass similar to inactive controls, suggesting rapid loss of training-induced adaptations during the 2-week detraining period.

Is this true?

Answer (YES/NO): NO